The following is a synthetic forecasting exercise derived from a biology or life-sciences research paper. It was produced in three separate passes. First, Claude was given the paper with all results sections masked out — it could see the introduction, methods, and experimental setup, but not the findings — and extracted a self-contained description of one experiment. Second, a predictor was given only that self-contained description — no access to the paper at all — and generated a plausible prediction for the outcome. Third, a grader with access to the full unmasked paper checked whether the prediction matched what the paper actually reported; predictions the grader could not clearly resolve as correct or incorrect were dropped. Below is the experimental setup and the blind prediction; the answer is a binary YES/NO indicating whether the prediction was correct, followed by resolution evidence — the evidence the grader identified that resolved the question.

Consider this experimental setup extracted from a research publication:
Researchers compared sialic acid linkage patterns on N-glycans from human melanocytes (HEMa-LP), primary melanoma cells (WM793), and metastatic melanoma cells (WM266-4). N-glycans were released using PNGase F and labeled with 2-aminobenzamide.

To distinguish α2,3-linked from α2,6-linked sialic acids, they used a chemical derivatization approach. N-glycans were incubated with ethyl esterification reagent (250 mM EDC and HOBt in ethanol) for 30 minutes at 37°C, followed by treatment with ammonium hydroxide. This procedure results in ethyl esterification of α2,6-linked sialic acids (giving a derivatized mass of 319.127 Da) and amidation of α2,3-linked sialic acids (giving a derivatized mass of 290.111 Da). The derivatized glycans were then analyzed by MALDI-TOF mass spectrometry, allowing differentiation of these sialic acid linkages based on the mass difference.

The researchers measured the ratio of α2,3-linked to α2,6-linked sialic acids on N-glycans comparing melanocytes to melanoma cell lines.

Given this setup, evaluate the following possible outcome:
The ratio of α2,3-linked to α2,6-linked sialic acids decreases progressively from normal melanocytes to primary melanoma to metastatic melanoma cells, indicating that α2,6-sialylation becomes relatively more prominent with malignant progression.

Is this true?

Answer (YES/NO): YES